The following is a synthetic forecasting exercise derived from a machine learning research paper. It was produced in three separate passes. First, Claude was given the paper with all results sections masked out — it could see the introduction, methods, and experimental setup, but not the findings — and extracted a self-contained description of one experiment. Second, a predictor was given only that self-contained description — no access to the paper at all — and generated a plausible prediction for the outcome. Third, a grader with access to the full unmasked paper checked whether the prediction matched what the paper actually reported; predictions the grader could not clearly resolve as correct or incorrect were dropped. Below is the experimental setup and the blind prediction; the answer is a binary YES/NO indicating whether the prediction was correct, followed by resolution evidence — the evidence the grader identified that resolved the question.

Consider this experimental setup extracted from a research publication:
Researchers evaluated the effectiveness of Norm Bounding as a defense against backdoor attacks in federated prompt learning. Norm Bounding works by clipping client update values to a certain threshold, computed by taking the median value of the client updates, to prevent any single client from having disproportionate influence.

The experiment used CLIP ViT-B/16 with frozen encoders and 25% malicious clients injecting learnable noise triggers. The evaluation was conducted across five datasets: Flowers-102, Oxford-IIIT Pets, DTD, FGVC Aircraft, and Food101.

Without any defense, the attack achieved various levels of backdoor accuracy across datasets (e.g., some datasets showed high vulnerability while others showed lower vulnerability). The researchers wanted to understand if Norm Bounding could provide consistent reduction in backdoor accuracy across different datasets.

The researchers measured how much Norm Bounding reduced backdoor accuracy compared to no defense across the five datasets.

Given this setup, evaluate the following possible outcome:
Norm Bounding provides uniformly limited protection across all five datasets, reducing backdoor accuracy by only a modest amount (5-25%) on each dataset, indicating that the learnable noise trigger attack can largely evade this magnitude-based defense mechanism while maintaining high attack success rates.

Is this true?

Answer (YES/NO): NO